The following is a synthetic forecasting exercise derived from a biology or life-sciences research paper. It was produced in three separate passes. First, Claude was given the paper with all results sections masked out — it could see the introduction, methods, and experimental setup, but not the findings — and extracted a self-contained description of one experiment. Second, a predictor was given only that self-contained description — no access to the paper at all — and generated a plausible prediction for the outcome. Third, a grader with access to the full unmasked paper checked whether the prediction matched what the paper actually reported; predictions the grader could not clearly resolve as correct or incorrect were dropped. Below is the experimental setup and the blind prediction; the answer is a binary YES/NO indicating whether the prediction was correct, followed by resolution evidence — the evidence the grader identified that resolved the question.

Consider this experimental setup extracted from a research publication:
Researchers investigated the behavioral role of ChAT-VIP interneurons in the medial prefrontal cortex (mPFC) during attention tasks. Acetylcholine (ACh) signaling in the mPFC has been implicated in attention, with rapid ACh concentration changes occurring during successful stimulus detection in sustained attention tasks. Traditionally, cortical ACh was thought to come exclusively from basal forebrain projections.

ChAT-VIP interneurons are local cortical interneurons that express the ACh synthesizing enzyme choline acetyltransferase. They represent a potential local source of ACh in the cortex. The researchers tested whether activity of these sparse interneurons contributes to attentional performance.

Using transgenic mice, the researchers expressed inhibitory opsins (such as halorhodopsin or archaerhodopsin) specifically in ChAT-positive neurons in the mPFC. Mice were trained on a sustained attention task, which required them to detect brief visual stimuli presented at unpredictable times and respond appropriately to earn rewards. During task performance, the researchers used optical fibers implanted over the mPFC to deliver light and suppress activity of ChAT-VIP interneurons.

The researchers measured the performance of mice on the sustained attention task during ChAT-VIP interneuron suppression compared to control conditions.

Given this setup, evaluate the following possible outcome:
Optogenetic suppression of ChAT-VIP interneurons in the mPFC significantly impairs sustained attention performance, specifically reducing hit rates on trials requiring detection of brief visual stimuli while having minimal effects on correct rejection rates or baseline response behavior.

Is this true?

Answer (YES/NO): NO